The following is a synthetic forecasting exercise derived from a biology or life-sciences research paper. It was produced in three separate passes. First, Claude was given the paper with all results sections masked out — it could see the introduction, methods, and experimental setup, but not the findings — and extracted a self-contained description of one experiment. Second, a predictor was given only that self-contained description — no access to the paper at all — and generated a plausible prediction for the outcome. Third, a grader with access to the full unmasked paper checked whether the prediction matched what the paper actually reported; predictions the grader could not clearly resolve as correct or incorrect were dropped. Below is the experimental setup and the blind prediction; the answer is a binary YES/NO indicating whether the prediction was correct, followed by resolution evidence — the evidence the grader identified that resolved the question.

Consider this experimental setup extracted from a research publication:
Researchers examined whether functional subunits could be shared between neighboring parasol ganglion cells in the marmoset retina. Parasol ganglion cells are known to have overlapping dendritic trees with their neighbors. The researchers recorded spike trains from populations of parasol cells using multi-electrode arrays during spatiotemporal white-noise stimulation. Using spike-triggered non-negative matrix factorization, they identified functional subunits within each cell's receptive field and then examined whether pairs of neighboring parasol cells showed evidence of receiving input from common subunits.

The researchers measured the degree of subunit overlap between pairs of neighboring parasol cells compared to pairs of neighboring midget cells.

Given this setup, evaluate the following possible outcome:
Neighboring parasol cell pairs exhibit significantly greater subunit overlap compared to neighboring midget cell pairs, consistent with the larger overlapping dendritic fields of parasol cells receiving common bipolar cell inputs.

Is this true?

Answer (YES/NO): YES